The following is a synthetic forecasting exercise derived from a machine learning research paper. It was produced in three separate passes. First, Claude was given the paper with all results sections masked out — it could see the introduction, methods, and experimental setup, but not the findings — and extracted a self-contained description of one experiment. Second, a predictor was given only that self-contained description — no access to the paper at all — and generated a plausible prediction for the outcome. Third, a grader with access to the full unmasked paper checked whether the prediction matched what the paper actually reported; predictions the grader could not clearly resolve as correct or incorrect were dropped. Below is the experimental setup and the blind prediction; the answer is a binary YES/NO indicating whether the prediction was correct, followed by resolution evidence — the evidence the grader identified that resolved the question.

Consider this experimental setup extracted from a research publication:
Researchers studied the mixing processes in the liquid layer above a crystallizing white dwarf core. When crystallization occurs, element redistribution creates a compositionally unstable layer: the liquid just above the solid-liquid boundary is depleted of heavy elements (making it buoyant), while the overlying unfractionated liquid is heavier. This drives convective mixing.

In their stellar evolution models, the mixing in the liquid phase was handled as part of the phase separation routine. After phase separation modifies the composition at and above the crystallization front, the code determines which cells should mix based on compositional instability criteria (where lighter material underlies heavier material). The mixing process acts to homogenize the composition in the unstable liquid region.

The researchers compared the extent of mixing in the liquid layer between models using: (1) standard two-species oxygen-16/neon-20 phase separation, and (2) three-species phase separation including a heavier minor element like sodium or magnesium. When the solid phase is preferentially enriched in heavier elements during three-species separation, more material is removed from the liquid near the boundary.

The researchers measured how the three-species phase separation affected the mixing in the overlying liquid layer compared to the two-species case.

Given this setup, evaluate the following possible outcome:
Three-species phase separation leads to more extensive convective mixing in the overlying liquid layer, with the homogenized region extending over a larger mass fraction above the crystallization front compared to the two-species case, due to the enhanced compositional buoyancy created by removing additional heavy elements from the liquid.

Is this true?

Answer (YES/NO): YES